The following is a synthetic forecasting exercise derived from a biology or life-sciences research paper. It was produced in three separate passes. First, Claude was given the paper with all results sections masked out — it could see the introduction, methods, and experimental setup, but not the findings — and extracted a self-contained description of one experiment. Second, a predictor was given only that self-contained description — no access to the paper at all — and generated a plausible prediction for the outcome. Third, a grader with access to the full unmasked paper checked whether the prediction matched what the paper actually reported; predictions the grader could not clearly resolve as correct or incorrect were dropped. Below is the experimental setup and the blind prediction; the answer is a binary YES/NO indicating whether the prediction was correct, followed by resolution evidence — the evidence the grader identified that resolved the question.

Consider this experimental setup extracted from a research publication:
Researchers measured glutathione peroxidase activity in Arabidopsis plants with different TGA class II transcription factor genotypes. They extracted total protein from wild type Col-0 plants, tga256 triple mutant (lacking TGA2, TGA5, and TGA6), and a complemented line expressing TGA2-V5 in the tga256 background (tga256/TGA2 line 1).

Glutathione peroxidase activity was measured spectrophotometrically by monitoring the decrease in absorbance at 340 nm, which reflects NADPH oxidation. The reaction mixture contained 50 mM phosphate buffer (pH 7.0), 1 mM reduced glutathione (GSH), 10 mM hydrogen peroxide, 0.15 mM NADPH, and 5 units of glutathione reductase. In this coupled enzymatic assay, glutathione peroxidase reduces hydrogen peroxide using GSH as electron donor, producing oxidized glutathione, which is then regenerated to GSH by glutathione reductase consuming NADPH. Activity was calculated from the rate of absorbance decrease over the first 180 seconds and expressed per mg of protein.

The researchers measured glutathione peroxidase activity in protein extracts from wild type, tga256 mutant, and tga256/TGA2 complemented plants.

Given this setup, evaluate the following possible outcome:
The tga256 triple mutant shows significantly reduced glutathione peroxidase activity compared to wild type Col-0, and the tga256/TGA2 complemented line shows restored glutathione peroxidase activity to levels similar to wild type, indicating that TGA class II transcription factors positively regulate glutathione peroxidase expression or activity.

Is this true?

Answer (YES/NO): YES